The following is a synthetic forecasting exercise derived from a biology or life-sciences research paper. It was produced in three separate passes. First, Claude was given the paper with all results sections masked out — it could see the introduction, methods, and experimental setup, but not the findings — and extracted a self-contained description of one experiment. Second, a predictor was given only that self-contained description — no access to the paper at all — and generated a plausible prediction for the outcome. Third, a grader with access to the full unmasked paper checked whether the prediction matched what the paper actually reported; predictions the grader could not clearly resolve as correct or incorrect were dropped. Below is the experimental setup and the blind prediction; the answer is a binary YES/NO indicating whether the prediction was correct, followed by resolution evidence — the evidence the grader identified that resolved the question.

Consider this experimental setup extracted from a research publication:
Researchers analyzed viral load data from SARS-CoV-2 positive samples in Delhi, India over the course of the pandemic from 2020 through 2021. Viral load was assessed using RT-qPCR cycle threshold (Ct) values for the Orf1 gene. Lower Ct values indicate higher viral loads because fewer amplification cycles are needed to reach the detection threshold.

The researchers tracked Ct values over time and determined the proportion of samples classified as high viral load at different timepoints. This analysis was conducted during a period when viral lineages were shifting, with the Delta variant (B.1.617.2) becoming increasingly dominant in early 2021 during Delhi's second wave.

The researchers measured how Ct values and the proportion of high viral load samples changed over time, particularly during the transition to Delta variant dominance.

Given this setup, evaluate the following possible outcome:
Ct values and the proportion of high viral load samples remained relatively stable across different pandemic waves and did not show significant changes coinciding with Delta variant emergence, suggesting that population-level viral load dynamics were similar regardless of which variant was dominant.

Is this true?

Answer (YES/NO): NO